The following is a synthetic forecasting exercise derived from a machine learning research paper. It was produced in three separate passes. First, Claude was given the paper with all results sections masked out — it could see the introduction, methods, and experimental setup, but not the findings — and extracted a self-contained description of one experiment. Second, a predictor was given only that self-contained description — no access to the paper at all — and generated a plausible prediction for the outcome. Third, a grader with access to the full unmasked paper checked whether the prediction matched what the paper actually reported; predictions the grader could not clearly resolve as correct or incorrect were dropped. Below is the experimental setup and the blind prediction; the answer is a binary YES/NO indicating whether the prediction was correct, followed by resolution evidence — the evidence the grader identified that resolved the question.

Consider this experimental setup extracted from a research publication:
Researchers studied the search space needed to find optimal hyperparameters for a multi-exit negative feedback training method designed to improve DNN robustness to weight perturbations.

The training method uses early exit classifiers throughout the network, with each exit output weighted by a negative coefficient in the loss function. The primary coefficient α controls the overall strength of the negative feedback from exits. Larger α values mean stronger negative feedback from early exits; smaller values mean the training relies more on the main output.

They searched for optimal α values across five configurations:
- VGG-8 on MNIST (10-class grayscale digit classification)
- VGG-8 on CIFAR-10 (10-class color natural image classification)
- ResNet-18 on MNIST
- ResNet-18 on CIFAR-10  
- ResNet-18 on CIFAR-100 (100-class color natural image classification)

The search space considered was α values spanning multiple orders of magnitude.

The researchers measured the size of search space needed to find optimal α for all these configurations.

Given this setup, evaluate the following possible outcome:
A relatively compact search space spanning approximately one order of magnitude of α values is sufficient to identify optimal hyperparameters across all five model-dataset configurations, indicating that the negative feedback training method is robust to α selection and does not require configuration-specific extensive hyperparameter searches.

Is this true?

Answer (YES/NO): NO